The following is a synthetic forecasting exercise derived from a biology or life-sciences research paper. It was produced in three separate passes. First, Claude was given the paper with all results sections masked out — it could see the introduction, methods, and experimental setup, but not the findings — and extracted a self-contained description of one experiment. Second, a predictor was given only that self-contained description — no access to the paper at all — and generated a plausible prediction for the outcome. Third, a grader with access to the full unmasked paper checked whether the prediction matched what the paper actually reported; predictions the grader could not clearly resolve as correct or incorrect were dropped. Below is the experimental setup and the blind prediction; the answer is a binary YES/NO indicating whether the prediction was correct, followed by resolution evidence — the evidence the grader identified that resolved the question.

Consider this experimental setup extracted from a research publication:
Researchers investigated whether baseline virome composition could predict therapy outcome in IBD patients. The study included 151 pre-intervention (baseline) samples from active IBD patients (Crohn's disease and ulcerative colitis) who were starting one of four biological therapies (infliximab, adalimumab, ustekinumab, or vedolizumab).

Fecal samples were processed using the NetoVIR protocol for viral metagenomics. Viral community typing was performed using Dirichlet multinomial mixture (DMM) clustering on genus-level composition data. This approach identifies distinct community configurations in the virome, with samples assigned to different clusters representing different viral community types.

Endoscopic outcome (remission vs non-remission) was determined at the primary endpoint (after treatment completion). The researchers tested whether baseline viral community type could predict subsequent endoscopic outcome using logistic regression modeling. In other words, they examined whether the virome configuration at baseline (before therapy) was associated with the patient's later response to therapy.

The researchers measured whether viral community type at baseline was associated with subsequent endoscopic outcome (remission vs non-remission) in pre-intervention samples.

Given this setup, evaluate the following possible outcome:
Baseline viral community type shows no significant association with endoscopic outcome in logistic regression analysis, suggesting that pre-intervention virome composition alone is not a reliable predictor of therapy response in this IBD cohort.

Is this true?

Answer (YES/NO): NO